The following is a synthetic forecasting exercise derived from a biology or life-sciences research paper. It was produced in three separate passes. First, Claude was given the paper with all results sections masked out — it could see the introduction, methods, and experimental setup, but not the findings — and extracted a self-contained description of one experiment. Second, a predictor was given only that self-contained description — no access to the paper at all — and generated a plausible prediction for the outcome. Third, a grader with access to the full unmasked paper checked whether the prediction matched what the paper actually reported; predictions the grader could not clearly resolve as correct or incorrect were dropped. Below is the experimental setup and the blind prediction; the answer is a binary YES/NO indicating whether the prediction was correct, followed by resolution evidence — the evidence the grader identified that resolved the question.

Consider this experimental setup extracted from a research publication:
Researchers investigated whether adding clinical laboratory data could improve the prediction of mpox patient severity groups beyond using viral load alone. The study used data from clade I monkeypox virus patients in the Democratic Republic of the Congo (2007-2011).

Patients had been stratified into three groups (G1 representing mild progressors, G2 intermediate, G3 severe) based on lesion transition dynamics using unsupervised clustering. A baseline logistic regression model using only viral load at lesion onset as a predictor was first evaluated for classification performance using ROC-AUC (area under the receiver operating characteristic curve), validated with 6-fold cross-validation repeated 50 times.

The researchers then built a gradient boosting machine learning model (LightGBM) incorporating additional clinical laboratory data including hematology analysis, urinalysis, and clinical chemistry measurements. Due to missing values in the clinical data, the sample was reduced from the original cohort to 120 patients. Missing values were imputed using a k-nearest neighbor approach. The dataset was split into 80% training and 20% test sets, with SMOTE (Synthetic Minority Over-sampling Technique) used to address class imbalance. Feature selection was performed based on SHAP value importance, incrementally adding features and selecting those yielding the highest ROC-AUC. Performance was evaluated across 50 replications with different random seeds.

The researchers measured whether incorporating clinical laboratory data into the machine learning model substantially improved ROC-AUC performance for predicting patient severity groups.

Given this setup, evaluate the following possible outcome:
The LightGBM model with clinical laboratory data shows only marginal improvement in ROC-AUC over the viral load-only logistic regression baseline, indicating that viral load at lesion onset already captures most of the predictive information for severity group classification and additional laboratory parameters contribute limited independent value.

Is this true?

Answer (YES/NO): YES